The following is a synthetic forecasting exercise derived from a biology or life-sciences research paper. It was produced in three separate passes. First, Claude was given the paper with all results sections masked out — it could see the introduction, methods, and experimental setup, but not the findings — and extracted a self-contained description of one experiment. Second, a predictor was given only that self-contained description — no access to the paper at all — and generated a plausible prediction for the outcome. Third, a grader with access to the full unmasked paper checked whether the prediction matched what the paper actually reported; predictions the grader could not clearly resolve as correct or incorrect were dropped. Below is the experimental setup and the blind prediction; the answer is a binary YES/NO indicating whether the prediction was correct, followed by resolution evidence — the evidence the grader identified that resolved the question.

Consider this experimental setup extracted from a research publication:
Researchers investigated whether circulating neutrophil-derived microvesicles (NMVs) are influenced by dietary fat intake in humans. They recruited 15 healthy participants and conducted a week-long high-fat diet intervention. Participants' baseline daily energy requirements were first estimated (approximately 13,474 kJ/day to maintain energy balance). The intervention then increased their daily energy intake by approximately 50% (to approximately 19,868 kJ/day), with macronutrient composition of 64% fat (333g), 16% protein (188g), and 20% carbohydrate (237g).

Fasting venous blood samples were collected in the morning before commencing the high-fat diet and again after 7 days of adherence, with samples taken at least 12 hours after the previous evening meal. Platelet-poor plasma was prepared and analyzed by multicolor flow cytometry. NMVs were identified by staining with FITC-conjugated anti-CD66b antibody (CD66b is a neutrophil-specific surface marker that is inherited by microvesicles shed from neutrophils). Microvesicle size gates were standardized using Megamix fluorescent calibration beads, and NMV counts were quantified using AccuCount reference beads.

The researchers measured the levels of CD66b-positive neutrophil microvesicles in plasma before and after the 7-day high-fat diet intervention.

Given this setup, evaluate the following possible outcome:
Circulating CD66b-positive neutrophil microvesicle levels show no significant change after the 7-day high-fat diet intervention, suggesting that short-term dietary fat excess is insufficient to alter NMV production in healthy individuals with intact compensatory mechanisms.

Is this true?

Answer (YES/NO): NO